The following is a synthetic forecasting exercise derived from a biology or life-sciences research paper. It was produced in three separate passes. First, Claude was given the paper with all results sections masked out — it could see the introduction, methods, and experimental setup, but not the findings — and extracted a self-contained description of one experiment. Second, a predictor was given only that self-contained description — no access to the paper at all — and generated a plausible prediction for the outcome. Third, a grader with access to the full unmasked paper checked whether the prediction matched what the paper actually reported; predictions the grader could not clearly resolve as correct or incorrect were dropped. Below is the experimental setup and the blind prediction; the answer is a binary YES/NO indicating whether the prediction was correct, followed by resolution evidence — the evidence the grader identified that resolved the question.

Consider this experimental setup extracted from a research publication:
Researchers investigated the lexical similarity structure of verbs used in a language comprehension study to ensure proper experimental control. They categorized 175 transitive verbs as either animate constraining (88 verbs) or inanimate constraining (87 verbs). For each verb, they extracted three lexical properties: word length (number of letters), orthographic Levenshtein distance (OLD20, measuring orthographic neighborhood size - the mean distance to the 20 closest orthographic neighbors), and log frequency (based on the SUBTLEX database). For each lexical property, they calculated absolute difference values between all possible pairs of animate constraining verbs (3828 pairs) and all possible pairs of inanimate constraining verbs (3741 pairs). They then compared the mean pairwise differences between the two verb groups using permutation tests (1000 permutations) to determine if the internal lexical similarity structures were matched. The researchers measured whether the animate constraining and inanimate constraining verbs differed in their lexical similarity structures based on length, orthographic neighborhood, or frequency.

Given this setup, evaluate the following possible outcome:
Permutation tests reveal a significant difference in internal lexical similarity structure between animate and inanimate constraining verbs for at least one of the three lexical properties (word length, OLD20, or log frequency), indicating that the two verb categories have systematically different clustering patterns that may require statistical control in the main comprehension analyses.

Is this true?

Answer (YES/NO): NO